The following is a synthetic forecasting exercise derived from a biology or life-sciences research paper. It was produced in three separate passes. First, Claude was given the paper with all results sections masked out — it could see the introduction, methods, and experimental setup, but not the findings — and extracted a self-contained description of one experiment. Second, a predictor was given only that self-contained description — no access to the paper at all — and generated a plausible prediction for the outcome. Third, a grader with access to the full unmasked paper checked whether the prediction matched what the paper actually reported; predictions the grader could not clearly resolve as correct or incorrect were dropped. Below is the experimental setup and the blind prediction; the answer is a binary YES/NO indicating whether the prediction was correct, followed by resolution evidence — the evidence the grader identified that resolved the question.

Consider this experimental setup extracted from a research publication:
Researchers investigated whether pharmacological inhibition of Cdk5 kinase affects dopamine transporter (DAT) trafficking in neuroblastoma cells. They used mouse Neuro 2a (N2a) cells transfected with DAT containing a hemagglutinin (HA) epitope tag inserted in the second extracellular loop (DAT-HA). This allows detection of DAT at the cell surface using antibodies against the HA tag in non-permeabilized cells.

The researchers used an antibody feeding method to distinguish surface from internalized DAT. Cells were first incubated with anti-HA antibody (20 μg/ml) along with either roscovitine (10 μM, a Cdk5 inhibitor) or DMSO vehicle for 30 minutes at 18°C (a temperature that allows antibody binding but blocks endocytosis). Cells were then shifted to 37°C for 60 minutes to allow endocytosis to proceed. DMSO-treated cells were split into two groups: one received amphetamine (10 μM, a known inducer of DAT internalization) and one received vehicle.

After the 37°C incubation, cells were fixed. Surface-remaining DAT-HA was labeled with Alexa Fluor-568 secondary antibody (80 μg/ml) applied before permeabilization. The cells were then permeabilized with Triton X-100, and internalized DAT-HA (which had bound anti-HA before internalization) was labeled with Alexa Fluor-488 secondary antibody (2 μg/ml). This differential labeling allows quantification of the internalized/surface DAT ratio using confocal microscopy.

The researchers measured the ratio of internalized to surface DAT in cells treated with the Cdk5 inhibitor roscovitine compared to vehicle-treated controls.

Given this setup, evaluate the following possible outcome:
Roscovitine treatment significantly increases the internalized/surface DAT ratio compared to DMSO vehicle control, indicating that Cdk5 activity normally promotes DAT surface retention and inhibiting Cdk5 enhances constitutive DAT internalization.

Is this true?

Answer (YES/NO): YES